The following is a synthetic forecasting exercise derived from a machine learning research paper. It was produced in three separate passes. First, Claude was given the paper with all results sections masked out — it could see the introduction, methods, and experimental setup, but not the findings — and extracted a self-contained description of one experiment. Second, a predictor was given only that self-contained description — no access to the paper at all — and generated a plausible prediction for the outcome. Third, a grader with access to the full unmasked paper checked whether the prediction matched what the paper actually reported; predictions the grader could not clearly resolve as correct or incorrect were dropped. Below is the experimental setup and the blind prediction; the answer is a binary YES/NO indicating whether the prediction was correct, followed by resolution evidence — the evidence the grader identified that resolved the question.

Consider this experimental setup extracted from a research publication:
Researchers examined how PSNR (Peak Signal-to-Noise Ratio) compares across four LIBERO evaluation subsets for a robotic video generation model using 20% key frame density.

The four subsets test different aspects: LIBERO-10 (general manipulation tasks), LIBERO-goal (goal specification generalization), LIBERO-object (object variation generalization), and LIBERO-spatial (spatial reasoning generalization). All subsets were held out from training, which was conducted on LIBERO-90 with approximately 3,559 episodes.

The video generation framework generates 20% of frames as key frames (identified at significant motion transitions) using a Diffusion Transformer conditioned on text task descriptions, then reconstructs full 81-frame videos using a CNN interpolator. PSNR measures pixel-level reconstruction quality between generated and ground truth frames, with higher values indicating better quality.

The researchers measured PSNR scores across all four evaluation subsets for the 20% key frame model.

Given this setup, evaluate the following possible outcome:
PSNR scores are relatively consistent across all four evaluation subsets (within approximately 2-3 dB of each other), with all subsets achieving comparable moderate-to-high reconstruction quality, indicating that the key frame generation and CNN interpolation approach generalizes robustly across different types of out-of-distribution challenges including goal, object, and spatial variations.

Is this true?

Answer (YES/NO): NO